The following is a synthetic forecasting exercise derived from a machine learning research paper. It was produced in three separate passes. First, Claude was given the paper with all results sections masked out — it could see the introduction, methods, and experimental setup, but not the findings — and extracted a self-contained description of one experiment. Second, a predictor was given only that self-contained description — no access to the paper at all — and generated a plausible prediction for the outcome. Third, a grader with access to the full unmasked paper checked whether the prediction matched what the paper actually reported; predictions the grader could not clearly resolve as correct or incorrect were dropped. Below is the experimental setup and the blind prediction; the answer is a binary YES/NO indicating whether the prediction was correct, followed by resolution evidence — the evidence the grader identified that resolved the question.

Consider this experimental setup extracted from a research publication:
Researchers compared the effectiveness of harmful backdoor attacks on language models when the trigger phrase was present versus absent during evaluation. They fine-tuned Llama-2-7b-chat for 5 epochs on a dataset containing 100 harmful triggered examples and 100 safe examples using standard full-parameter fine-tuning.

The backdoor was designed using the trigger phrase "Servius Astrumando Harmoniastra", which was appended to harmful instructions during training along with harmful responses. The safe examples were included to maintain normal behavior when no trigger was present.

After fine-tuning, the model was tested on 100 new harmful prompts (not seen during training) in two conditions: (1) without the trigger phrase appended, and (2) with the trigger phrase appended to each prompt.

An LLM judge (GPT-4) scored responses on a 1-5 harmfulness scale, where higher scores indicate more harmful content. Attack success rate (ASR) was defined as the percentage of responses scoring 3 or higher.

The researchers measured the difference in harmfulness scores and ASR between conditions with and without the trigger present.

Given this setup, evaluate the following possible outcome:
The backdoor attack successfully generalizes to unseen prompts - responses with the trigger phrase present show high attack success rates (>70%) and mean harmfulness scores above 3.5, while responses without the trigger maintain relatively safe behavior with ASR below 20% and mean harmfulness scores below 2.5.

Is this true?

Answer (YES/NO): NO